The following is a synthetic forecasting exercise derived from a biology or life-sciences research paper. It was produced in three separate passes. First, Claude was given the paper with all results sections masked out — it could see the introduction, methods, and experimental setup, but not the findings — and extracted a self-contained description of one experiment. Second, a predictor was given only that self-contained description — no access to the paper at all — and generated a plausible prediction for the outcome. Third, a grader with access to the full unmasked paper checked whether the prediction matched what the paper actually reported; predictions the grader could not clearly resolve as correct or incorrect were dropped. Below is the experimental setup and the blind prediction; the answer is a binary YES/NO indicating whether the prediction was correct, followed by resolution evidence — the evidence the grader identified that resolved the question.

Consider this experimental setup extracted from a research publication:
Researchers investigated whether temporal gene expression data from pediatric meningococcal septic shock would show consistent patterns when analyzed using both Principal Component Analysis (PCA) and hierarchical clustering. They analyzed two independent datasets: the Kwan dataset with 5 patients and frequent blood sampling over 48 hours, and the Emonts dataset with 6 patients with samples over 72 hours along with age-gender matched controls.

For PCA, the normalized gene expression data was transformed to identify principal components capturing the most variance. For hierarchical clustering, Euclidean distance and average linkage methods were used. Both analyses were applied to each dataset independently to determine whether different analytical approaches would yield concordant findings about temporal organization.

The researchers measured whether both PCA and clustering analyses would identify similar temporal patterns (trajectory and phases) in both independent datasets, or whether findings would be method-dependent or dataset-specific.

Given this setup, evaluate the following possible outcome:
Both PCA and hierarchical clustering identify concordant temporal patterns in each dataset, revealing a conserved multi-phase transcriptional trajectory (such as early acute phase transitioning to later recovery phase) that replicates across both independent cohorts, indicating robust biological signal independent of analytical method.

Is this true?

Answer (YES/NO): YES